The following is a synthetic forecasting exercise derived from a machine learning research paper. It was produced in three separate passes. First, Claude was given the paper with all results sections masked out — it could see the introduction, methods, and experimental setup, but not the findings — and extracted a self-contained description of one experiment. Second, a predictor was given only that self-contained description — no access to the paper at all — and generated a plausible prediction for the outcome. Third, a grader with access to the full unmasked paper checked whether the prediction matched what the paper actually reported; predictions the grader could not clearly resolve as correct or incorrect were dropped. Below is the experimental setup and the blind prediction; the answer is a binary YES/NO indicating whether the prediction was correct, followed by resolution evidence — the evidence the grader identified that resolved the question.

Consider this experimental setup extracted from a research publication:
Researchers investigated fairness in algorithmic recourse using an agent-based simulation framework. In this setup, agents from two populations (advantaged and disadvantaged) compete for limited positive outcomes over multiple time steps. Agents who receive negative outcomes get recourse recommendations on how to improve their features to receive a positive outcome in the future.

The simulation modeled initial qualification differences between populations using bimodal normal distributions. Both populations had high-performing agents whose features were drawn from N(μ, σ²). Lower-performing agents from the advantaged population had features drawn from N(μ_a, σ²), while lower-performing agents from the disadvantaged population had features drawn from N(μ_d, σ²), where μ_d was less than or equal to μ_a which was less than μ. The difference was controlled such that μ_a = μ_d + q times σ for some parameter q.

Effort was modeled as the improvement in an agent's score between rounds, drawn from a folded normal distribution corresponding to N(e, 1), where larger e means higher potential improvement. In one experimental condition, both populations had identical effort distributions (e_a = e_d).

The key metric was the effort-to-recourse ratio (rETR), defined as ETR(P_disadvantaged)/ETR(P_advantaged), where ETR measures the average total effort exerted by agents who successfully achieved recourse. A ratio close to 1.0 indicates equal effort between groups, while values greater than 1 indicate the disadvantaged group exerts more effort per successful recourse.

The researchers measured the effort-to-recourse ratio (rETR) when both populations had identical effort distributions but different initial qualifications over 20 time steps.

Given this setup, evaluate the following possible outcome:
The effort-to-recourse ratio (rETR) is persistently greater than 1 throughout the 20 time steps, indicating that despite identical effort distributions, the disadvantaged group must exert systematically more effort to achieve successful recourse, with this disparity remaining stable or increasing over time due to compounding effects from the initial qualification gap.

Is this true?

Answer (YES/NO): YES